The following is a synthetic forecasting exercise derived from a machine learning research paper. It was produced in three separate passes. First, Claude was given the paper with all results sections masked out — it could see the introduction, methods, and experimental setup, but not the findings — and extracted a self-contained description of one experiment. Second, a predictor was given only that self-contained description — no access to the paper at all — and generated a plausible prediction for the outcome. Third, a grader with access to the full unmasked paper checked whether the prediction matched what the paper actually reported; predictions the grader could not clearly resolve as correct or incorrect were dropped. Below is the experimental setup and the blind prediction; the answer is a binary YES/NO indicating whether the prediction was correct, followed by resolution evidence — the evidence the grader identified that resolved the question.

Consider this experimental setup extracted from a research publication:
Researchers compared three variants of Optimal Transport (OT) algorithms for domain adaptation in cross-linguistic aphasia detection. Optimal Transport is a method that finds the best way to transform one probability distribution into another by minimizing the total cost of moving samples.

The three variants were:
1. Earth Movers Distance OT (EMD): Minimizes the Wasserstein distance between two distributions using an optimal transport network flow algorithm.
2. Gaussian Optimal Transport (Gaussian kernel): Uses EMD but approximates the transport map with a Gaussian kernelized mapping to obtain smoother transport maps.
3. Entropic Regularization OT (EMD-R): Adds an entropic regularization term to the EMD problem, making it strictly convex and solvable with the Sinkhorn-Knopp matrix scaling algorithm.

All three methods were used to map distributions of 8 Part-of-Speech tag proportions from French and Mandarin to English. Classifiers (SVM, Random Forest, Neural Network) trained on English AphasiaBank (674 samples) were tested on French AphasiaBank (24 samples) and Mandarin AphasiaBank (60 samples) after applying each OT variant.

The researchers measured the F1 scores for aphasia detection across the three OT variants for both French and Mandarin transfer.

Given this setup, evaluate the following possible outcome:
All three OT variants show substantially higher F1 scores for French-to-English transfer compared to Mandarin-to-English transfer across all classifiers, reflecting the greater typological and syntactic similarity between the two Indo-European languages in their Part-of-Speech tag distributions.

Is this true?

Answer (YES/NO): YES